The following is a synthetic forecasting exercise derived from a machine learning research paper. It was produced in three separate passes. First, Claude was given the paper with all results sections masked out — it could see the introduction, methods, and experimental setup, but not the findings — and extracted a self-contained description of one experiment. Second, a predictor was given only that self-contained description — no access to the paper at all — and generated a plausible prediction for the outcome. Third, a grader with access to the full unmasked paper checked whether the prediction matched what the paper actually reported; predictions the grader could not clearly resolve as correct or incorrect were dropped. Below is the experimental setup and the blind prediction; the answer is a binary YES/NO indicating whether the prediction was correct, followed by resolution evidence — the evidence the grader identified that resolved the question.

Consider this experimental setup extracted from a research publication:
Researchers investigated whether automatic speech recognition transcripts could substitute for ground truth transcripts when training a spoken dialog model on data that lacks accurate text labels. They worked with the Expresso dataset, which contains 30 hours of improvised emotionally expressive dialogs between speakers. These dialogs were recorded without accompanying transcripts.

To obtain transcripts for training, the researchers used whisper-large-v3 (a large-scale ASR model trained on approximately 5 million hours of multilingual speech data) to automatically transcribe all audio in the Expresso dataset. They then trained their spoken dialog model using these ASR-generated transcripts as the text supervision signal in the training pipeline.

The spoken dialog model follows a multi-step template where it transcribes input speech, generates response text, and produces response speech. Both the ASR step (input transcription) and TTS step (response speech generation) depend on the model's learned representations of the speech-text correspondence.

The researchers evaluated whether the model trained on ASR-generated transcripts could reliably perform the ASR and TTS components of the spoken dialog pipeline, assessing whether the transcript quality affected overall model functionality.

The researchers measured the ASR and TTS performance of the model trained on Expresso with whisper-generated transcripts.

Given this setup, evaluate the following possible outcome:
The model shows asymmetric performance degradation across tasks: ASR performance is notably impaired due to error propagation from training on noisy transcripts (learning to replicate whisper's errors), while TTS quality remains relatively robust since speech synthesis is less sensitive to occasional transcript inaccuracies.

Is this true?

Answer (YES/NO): NO